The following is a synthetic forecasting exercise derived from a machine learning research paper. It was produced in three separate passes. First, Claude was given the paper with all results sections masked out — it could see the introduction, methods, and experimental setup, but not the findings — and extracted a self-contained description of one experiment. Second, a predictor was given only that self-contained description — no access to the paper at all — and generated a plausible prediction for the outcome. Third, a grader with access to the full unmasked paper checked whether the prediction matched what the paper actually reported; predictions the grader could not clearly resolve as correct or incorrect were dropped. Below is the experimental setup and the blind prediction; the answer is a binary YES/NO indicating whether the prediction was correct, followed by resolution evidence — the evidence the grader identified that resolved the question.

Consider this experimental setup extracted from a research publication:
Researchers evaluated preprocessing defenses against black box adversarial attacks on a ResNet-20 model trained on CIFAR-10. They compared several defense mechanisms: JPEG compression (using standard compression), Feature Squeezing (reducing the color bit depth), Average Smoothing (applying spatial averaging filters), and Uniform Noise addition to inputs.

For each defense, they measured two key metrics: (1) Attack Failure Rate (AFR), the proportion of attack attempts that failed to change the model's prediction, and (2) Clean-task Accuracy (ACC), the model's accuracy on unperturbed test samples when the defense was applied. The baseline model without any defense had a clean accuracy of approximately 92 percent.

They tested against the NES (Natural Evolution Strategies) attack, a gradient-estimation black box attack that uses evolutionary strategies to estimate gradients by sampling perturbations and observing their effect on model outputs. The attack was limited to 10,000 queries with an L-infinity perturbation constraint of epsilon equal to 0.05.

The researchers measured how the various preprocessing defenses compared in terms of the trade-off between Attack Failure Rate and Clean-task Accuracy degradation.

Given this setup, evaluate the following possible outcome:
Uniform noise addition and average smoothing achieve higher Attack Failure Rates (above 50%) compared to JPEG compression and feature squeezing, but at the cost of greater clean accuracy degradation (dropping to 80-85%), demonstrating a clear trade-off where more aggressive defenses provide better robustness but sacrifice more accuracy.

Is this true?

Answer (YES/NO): NO